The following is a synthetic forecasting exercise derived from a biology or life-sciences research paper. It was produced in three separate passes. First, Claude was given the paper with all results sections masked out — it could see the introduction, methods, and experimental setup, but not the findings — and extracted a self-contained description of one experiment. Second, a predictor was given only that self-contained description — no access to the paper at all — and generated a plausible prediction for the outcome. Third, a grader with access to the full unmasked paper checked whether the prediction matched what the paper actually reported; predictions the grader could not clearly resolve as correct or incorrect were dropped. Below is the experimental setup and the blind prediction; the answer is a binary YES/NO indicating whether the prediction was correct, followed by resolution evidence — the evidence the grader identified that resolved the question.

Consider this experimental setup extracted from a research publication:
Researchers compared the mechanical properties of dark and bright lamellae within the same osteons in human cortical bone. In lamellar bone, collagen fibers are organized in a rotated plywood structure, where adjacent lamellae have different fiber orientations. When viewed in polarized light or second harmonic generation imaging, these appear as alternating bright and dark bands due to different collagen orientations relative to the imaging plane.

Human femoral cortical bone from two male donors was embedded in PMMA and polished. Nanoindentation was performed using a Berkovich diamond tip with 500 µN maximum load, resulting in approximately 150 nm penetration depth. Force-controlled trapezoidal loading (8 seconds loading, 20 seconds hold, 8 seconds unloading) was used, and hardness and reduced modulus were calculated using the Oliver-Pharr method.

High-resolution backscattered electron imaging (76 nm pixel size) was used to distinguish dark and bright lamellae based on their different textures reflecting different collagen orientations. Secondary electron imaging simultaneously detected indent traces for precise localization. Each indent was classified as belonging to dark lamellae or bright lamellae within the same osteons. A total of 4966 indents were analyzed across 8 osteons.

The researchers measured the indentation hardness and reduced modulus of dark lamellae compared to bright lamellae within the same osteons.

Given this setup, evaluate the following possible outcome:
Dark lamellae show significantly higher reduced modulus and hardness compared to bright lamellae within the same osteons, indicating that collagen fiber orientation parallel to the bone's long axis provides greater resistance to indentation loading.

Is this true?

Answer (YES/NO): NO